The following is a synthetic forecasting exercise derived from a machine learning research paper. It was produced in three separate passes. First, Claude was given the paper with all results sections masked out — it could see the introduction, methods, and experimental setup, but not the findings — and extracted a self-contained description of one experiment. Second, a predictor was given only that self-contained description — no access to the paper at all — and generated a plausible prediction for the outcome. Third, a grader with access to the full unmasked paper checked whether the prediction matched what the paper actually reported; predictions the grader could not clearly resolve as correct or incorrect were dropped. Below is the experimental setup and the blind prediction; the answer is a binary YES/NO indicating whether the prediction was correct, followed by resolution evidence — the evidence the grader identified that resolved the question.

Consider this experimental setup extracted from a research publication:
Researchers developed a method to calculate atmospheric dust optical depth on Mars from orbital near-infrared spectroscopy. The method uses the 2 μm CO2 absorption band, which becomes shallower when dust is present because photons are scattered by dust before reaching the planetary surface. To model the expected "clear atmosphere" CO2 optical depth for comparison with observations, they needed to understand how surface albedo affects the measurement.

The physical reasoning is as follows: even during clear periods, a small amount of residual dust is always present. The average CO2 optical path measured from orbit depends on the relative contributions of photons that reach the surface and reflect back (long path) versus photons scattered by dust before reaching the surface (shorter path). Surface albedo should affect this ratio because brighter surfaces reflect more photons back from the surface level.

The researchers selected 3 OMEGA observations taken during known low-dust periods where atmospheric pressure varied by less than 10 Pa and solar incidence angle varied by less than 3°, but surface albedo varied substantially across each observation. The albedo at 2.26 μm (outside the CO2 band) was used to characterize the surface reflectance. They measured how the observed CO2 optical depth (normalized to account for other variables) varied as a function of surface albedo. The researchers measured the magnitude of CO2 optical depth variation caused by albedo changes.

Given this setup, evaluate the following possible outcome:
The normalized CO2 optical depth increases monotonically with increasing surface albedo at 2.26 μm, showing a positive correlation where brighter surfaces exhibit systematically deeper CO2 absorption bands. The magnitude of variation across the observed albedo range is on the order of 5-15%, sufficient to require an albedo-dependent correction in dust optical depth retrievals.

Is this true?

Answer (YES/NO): NO